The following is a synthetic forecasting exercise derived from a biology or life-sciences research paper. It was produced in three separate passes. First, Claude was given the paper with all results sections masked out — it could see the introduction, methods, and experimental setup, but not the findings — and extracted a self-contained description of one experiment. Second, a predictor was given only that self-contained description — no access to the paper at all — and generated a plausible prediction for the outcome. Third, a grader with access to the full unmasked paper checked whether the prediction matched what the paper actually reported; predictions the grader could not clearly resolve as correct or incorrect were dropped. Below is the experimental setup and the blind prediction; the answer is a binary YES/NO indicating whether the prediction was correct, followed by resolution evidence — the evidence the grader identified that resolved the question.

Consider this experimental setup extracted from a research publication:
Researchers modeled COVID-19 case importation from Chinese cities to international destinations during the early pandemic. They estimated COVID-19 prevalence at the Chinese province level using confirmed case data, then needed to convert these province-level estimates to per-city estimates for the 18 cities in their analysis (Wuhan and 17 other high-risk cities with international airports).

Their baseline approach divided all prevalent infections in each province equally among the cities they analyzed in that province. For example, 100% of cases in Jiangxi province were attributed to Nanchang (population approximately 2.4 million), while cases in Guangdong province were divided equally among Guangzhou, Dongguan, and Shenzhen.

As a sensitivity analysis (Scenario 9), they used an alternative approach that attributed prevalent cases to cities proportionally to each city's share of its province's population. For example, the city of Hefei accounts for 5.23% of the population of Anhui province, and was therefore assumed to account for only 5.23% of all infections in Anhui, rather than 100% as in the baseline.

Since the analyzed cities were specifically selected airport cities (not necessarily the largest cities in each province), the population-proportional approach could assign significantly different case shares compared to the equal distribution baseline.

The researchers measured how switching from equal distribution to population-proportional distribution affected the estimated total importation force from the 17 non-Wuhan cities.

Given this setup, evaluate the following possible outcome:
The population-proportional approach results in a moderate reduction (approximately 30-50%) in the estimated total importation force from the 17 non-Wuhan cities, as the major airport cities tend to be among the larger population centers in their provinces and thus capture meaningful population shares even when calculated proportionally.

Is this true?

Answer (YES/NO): NO